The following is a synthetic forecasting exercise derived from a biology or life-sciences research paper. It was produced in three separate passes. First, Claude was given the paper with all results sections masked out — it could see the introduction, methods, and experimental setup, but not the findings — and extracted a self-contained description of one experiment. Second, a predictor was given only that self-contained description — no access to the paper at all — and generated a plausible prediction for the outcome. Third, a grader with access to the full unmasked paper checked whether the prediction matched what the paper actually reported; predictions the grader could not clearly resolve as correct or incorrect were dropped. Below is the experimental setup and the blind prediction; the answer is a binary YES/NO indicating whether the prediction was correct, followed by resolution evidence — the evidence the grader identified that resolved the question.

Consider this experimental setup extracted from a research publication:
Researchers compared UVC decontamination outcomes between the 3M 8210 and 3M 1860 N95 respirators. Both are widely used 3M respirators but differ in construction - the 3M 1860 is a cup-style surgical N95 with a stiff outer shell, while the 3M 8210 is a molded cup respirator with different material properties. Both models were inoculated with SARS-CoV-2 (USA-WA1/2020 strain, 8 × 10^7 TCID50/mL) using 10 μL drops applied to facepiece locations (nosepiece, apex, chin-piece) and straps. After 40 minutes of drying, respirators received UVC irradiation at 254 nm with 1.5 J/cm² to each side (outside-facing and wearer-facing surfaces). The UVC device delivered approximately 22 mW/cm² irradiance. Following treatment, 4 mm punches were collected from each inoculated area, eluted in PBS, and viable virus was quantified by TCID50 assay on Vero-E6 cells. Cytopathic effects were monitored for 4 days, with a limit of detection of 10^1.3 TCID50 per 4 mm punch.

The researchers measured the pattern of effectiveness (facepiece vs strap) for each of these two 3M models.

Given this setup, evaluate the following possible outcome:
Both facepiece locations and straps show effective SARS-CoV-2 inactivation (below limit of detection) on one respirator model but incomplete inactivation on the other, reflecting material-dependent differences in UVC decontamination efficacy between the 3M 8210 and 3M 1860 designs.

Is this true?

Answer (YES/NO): NO